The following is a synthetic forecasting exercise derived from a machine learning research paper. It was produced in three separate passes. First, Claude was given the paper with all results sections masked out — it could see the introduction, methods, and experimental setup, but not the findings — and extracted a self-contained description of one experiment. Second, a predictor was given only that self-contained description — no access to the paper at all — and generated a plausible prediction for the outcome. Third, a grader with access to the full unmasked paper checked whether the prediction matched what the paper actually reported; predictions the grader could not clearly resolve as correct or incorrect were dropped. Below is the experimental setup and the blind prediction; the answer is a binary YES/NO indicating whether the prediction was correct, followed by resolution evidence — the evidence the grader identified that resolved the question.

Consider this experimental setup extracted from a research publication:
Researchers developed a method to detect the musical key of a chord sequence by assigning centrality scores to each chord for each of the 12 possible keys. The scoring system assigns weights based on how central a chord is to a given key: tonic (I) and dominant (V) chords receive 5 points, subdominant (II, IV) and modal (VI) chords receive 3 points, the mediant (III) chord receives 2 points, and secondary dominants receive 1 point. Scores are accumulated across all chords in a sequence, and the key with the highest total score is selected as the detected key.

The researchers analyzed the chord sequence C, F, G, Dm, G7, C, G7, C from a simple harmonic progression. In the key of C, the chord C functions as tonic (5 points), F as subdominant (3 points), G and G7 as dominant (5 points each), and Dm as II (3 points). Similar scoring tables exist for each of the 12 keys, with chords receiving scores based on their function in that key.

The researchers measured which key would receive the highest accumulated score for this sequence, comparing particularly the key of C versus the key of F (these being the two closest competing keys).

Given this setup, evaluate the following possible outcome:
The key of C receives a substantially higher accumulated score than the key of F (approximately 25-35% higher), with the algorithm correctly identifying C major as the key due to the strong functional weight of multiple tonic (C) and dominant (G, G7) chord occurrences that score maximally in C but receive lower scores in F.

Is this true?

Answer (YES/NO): NO